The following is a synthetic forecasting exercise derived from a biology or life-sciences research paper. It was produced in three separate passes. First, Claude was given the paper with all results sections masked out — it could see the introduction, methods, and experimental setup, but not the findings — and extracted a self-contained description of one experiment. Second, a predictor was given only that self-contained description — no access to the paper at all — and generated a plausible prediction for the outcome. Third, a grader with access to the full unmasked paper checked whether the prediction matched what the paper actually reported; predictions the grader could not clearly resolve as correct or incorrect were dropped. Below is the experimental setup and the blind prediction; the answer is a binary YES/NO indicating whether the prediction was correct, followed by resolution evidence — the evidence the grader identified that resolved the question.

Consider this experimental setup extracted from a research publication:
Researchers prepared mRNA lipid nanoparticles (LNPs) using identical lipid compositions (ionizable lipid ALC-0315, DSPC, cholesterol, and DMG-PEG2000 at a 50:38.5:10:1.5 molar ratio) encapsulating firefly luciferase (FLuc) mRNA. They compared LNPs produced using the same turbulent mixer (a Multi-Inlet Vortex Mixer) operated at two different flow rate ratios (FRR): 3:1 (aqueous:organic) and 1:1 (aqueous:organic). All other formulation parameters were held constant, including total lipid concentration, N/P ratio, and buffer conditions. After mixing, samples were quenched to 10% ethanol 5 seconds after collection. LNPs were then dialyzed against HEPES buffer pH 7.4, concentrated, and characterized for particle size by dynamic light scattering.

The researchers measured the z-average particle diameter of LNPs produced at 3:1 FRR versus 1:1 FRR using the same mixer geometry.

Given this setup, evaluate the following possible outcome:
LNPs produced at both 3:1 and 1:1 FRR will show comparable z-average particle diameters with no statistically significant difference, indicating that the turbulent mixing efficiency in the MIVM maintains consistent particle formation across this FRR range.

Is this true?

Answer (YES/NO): NO